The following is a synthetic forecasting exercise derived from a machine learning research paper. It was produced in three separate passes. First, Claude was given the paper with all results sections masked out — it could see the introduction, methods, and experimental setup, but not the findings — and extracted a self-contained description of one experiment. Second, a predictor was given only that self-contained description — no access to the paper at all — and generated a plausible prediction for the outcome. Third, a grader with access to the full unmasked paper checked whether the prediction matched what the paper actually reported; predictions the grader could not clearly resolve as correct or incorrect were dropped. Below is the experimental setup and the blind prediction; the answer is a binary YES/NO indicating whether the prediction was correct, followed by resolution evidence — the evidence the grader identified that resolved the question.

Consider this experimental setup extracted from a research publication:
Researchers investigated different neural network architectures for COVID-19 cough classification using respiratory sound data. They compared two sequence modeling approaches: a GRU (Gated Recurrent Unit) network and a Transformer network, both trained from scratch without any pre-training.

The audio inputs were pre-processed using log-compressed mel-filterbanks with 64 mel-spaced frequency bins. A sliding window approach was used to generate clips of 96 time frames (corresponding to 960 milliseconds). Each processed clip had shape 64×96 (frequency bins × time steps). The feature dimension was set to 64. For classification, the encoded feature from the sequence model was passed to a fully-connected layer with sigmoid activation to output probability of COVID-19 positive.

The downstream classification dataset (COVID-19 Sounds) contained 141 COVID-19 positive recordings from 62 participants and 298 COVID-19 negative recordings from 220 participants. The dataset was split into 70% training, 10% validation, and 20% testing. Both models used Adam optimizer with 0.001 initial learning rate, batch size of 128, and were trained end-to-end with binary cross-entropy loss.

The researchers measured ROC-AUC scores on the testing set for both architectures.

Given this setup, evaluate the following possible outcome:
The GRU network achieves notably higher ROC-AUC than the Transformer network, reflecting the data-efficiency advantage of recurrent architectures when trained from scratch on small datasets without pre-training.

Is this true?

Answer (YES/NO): NO